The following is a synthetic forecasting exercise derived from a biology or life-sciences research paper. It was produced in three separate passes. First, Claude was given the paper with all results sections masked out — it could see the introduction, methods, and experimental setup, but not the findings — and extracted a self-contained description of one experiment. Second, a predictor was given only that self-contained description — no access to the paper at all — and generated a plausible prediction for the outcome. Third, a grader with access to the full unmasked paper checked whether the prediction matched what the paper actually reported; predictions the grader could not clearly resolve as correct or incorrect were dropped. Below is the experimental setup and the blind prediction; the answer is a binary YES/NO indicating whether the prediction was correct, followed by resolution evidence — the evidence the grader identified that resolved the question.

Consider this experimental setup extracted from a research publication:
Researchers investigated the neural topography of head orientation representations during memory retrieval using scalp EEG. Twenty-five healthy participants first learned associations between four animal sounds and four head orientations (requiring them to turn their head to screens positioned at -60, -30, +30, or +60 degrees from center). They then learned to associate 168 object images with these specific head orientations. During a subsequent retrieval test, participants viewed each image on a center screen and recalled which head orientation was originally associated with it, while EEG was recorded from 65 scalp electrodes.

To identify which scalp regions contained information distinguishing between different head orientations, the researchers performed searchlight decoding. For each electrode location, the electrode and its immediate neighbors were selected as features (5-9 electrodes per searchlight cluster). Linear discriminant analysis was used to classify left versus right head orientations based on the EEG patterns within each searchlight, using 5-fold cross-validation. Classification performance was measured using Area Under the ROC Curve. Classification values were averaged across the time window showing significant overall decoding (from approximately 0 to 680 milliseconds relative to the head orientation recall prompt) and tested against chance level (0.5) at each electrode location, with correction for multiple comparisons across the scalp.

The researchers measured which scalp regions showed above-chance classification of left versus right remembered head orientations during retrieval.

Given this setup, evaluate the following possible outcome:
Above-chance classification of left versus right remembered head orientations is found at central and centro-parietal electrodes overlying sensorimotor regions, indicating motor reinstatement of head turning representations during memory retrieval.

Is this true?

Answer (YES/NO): NO